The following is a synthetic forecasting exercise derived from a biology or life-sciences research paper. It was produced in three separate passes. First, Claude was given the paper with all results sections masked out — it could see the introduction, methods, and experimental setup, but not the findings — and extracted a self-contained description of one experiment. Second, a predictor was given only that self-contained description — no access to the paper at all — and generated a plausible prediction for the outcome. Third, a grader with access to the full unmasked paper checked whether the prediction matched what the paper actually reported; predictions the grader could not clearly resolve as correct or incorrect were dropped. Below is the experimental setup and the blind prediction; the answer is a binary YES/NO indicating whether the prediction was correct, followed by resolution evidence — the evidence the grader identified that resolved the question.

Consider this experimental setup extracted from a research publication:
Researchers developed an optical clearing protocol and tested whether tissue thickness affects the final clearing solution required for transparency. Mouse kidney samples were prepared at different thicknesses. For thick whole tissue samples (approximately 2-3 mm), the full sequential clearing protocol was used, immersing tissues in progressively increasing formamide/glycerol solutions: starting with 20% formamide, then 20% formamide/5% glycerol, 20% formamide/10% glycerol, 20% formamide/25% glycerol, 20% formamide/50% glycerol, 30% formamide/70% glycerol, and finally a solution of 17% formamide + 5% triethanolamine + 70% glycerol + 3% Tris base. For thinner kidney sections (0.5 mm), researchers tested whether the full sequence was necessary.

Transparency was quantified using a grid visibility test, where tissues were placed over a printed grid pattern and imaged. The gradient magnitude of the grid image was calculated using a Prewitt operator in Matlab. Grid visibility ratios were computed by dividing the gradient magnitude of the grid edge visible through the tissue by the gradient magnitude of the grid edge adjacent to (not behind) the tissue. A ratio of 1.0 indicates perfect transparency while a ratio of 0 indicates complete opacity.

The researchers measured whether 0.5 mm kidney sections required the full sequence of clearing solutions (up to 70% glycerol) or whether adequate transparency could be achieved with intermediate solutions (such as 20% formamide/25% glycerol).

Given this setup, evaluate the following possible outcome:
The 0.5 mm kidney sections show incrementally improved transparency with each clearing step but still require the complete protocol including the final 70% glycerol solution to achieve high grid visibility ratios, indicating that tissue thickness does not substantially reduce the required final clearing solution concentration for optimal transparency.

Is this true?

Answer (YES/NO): NO